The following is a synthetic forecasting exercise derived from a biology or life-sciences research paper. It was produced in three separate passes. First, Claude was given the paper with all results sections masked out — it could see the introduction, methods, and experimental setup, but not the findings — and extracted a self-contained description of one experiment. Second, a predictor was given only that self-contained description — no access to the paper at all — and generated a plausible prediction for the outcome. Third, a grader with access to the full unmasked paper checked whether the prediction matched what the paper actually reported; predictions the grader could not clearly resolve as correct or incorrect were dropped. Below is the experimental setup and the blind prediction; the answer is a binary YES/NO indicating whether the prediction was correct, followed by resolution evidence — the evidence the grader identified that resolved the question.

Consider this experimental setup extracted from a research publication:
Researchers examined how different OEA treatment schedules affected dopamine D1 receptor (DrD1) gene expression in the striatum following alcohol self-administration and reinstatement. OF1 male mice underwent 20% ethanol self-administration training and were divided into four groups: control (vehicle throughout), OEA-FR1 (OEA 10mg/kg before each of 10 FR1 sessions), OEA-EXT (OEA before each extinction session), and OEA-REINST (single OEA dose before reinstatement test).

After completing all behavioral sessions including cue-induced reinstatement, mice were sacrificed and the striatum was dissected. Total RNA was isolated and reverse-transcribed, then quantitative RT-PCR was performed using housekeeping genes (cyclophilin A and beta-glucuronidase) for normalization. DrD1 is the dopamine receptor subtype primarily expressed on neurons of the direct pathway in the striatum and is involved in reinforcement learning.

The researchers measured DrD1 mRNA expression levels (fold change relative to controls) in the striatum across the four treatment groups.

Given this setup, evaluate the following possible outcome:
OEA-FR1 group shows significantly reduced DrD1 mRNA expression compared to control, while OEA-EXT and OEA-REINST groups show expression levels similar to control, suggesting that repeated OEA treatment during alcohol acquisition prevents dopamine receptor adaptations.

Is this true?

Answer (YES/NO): YES